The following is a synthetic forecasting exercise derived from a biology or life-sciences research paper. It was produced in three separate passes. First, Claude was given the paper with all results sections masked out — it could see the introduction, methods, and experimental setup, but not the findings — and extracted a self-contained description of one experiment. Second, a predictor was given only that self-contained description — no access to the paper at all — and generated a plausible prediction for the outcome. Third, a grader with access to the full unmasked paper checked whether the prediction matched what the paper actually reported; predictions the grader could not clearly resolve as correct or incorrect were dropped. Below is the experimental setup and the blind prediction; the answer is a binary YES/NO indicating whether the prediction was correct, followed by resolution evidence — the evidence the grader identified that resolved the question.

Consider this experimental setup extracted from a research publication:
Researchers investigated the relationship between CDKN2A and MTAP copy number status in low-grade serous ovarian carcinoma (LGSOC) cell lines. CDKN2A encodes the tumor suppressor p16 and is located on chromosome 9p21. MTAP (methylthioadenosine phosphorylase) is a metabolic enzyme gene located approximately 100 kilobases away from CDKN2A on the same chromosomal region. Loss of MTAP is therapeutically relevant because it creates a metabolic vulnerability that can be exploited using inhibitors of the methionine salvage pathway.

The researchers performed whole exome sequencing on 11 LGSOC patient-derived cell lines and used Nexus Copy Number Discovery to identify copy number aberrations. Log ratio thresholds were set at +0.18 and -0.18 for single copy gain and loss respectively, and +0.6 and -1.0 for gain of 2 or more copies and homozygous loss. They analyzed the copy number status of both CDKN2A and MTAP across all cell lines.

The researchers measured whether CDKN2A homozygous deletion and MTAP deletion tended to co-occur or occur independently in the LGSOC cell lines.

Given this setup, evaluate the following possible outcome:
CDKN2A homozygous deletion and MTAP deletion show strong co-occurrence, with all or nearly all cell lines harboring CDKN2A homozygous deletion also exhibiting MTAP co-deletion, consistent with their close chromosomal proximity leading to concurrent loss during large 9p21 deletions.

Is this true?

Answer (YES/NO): YES